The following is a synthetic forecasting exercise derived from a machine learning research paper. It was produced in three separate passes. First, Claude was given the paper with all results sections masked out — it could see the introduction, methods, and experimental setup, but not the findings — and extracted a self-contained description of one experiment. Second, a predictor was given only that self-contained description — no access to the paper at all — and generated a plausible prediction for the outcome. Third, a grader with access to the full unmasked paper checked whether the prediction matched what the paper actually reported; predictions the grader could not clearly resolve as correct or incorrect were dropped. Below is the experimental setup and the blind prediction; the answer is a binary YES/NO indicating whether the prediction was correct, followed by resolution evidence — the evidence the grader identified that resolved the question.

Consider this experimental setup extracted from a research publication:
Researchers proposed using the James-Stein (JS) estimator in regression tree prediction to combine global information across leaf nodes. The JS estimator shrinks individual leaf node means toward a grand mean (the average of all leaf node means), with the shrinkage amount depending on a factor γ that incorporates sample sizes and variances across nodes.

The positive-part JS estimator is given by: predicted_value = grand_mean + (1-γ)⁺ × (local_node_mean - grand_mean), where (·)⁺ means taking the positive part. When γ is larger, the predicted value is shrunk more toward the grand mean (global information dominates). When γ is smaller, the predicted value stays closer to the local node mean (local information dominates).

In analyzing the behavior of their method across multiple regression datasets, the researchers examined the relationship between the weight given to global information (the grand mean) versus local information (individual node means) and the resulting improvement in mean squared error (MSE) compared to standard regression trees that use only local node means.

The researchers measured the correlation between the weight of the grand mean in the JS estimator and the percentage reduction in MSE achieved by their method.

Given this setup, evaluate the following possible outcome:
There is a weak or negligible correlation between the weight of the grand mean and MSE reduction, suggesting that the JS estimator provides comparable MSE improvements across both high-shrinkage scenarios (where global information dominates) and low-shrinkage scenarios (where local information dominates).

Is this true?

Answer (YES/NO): NO